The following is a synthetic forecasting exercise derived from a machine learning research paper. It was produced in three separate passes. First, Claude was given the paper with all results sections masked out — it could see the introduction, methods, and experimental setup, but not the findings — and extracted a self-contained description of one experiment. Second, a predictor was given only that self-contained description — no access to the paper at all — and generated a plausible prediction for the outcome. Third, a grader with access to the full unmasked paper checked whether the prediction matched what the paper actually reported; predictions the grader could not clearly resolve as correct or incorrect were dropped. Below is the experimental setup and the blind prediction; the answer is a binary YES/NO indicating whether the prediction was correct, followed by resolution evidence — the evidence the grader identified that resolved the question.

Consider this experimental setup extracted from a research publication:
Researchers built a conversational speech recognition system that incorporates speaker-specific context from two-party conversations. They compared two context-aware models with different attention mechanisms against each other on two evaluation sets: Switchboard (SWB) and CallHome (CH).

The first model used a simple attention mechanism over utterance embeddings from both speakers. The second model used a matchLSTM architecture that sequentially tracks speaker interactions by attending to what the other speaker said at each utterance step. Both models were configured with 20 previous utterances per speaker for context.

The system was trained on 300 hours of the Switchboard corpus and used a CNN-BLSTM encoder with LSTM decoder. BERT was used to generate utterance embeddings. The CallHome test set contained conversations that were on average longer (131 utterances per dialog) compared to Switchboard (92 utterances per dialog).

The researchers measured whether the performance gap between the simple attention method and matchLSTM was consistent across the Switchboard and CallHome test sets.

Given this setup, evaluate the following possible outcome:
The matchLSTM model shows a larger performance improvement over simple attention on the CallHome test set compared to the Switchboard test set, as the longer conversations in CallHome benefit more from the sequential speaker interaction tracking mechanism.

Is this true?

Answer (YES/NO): NO